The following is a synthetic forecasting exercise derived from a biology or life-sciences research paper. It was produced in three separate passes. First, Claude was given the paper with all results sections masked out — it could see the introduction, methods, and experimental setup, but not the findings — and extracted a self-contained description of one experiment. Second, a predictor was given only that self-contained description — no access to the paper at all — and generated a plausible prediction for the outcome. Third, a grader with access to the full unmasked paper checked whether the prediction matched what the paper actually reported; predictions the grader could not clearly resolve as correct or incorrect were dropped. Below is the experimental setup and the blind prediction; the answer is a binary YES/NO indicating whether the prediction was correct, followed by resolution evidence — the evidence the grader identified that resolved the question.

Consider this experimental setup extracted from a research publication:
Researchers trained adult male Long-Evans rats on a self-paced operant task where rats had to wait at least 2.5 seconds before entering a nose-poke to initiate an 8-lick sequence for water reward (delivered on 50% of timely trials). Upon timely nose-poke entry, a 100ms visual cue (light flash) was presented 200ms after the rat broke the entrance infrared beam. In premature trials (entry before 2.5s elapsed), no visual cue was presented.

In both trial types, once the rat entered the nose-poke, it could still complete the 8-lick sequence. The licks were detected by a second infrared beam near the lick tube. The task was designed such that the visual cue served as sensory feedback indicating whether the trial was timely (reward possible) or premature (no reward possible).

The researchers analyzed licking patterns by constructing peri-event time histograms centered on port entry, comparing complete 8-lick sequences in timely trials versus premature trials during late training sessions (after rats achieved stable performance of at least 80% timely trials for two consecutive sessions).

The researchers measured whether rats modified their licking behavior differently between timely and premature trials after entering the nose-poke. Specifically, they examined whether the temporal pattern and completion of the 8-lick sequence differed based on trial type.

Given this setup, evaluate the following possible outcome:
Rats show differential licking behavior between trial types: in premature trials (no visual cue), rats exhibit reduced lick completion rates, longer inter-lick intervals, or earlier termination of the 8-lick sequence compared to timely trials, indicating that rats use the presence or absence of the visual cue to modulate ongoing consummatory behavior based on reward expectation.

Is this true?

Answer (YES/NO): NO